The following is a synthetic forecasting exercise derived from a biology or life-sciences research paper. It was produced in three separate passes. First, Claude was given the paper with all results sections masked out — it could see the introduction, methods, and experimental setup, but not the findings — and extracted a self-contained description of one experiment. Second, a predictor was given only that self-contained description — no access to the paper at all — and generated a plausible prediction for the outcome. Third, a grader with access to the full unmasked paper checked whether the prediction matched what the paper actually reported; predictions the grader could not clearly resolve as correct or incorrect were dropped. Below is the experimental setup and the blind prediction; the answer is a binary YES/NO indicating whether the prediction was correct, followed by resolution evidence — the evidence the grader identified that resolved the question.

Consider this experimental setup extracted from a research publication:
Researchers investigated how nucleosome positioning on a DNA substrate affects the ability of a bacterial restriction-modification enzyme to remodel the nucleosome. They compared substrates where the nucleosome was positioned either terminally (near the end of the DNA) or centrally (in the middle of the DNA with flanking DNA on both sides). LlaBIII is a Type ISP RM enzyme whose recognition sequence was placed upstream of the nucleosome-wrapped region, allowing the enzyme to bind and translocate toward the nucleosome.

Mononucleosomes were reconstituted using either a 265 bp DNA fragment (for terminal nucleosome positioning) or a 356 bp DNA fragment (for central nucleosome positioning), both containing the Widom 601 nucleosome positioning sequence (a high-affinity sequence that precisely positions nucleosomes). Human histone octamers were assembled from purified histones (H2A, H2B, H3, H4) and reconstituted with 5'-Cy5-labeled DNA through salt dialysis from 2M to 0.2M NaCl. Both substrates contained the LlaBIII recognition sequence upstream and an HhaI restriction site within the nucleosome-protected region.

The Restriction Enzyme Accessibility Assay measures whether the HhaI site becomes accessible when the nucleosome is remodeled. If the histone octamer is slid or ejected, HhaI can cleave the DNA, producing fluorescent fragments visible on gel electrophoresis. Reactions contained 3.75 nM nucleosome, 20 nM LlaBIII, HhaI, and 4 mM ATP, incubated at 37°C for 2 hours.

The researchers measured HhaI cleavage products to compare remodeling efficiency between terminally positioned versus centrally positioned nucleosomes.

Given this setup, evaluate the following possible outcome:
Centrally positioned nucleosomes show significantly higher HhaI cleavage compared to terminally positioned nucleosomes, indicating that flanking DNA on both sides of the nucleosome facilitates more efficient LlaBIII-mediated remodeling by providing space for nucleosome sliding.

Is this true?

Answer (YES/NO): NO